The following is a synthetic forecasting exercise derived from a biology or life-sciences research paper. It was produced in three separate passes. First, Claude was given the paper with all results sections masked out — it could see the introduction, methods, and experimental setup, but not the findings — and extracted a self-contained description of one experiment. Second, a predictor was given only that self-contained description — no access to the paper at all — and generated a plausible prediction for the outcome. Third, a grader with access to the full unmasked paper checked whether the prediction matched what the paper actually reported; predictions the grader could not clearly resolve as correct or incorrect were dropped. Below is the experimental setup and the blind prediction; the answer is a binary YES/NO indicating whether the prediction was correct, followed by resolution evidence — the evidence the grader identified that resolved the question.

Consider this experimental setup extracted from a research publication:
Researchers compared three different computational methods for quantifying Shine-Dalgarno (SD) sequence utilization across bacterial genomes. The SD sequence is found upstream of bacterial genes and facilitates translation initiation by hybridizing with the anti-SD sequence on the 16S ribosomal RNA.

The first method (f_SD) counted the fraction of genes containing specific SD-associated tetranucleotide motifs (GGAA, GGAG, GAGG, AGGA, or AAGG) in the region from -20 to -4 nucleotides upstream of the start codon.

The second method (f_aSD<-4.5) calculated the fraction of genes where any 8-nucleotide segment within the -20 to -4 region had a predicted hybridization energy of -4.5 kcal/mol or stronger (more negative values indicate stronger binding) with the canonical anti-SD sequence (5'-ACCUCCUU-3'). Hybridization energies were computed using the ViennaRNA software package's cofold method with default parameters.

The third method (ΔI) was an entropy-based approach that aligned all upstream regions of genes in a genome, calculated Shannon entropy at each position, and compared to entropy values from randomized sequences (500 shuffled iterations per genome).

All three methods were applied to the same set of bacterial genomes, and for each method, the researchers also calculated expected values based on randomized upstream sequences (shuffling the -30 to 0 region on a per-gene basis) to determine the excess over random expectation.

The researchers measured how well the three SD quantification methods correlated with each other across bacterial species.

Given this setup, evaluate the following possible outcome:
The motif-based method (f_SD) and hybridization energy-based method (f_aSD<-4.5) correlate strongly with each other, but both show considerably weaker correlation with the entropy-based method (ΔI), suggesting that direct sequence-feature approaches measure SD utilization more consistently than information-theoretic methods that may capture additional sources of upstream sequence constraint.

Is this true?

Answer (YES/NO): NO